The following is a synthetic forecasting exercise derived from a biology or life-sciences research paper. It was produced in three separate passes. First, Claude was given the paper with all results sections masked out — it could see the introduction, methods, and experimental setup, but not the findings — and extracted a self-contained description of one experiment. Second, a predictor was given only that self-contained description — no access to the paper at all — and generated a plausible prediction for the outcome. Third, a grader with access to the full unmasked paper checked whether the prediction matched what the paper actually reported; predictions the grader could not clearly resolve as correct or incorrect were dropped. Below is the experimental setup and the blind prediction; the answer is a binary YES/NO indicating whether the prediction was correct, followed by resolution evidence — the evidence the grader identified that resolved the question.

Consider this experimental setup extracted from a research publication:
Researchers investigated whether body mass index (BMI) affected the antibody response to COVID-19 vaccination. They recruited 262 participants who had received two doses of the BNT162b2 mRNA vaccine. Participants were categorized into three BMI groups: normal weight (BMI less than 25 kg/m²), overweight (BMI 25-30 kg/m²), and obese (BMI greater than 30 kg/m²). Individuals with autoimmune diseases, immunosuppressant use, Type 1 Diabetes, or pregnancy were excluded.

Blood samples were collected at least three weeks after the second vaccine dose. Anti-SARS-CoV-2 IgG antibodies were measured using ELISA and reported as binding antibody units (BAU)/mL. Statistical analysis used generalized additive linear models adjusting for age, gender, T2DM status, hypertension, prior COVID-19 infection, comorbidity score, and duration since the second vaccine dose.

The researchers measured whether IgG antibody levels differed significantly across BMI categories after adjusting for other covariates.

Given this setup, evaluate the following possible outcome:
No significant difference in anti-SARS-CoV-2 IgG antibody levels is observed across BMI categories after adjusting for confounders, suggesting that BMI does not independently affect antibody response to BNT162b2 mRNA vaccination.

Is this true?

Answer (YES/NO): YES